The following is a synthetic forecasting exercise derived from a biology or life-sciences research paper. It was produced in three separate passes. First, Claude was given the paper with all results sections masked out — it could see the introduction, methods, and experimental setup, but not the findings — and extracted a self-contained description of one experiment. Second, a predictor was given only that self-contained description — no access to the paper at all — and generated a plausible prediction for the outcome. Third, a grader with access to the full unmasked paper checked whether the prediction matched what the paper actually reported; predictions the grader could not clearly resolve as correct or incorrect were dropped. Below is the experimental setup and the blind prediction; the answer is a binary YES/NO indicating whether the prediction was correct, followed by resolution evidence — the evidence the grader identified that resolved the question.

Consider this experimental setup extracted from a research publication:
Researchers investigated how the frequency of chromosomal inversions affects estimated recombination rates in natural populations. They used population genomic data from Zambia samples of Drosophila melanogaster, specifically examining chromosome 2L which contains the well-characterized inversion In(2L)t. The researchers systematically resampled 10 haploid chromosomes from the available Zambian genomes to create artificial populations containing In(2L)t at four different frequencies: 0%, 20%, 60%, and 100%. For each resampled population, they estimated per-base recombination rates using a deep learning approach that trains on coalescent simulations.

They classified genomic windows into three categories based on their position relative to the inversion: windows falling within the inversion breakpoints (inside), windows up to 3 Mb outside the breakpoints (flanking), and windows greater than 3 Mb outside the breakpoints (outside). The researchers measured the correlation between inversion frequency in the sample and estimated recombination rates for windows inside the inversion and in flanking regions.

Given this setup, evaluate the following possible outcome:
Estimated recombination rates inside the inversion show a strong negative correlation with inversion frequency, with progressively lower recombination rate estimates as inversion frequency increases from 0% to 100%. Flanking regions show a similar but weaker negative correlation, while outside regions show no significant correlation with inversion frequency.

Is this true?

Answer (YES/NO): NO